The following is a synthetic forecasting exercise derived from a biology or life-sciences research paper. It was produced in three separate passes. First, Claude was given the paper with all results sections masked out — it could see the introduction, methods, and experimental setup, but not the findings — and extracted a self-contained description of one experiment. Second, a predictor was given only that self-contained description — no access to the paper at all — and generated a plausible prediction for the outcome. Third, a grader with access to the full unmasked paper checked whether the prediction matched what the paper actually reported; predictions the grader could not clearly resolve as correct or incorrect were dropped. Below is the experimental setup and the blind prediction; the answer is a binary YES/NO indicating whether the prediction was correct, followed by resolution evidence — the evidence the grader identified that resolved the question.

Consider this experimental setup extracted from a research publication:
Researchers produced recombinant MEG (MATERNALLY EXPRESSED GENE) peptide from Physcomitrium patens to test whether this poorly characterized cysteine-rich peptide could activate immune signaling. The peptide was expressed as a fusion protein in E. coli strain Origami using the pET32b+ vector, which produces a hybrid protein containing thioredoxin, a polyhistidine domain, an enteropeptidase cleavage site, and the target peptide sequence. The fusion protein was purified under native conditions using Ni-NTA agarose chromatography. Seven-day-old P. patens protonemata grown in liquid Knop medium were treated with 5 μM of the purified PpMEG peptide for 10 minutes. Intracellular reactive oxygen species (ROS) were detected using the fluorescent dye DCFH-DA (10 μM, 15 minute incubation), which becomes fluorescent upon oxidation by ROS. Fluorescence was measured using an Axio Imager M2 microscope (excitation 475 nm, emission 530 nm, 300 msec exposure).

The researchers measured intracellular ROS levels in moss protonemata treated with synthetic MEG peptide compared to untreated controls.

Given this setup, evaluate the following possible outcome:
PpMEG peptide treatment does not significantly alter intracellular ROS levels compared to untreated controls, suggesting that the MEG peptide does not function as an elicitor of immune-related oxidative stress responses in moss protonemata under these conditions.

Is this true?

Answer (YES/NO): YES